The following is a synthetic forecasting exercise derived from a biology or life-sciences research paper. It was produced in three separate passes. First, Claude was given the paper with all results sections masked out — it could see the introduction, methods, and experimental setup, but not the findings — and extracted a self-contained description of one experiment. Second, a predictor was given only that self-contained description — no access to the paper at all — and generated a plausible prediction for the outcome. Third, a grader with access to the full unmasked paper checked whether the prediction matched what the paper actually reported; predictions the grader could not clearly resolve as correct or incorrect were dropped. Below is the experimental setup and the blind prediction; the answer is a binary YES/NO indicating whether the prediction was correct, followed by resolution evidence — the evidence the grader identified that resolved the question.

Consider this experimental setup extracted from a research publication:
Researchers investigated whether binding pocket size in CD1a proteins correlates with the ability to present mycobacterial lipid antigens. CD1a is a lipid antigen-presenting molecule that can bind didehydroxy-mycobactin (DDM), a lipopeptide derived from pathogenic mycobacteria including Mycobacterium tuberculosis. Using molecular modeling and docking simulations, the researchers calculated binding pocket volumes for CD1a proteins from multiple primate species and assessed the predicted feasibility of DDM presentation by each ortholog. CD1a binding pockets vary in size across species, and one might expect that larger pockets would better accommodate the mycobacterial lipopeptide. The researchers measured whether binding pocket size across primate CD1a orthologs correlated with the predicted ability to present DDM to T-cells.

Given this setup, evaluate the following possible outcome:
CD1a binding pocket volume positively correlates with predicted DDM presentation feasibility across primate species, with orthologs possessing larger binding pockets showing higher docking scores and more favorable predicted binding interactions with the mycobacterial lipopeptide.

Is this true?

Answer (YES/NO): NO